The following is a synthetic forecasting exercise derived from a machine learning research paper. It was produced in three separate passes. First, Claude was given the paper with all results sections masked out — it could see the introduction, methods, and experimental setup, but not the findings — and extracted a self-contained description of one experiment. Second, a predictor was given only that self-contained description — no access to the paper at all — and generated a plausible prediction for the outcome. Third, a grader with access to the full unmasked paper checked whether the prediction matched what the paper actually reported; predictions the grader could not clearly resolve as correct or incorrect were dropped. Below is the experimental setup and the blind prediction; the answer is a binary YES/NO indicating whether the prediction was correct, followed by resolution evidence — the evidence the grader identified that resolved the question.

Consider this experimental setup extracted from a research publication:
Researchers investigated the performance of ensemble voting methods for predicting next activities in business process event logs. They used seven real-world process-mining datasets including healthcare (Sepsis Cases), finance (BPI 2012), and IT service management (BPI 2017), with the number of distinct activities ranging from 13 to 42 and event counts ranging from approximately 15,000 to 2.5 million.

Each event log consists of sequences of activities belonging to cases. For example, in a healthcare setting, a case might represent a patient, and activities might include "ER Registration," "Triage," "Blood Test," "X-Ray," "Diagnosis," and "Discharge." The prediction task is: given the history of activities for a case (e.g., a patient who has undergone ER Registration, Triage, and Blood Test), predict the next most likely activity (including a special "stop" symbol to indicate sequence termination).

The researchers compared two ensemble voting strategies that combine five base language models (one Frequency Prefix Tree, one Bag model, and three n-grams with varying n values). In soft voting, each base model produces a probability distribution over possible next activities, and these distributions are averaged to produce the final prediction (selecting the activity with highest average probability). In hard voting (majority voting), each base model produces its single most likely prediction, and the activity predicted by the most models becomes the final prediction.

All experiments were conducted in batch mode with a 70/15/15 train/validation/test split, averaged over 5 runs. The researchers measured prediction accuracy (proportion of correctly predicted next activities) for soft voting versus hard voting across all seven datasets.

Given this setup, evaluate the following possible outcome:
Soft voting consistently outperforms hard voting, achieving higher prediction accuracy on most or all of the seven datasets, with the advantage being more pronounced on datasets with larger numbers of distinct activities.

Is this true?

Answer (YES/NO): NO